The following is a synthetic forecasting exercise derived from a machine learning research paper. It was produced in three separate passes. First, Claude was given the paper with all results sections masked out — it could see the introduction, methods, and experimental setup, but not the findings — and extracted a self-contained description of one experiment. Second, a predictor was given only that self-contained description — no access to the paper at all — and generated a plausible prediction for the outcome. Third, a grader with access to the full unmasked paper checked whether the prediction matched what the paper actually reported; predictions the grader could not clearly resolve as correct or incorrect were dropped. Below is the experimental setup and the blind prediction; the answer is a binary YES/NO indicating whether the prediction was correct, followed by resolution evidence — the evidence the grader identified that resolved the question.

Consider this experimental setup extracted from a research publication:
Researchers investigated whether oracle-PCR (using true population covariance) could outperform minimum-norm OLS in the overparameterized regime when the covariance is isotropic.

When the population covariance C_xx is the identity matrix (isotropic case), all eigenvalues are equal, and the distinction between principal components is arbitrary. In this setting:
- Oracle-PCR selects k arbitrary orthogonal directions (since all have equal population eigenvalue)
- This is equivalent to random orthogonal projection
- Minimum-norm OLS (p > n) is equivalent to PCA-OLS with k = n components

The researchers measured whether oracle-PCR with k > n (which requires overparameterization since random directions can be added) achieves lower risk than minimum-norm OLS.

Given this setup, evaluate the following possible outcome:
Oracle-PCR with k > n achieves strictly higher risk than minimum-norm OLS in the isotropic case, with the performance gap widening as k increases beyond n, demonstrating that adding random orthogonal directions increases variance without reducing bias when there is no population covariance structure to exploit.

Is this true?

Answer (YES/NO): NO